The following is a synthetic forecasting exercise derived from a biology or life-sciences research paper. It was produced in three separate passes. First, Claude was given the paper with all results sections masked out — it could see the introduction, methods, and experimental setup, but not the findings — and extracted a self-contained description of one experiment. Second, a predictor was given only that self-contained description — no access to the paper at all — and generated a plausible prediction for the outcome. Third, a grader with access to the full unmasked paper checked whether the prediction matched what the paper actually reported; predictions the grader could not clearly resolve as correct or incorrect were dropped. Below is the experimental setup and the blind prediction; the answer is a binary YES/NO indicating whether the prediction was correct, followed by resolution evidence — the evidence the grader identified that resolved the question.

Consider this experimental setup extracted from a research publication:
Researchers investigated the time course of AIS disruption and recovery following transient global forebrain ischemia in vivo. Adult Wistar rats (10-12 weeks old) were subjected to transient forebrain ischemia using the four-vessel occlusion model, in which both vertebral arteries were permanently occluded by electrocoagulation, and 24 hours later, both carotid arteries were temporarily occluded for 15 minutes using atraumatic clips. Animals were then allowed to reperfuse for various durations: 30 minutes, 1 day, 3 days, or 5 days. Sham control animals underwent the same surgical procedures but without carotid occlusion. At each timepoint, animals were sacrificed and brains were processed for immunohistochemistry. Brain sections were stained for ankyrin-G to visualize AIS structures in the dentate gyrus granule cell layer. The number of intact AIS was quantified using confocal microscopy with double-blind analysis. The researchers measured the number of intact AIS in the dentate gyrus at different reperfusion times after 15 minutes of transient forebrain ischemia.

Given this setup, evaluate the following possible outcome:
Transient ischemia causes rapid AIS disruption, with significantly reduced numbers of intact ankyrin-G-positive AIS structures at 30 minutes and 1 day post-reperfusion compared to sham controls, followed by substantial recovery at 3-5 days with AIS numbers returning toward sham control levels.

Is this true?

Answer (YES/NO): YES